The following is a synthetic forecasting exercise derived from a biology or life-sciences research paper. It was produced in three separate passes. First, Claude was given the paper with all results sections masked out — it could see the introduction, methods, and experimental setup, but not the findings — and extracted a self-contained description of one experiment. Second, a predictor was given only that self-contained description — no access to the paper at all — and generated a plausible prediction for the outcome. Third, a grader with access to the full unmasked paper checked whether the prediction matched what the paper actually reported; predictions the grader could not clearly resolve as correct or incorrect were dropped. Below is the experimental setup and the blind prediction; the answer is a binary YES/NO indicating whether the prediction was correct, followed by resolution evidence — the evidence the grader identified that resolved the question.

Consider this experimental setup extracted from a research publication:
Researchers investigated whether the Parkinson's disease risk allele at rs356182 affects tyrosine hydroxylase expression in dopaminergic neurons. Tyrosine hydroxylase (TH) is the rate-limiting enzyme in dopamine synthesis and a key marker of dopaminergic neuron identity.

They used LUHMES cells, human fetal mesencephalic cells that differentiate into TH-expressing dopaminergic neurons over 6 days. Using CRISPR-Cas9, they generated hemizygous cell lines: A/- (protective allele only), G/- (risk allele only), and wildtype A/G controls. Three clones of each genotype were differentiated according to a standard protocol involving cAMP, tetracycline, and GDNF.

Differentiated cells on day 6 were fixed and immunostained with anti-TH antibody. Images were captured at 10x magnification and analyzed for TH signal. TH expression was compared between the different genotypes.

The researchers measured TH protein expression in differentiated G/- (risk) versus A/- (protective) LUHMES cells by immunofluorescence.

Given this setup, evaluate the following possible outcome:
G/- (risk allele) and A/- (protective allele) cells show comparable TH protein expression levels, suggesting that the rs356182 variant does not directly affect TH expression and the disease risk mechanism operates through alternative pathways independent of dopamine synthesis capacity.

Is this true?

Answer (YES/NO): NO